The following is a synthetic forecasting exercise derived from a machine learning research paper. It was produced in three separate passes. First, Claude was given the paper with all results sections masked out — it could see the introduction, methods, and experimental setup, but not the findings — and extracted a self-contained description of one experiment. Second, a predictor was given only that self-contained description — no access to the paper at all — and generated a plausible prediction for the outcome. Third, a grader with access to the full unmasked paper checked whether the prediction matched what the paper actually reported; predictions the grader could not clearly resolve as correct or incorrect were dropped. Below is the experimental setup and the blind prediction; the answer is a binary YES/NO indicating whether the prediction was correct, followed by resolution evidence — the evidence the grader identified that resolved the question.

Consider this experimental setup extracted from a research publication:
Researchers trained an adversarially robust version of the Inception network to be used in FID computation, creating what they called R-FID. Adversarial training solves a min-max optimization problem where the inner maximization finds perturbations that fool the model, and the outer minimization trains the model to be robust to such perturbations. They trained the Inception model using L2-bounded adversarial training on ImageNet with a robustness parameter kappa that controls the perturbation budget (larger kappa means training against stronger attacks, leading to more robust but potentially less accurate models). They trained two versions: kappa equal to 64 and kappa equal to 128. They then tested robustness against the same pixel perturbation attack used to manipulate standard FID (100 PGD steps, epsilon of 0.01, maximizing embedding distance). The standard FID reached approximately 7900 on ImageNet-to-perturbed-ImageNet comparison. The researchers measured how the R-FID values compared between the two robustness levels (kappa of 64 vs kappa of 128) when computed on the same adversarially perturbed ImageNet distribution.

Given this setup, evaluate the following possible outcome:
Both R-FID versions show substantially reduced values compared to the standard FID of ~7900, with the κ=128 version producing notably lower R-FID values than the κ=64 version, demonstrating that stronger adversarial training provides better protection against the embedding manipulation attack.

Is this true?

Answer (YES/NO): YES